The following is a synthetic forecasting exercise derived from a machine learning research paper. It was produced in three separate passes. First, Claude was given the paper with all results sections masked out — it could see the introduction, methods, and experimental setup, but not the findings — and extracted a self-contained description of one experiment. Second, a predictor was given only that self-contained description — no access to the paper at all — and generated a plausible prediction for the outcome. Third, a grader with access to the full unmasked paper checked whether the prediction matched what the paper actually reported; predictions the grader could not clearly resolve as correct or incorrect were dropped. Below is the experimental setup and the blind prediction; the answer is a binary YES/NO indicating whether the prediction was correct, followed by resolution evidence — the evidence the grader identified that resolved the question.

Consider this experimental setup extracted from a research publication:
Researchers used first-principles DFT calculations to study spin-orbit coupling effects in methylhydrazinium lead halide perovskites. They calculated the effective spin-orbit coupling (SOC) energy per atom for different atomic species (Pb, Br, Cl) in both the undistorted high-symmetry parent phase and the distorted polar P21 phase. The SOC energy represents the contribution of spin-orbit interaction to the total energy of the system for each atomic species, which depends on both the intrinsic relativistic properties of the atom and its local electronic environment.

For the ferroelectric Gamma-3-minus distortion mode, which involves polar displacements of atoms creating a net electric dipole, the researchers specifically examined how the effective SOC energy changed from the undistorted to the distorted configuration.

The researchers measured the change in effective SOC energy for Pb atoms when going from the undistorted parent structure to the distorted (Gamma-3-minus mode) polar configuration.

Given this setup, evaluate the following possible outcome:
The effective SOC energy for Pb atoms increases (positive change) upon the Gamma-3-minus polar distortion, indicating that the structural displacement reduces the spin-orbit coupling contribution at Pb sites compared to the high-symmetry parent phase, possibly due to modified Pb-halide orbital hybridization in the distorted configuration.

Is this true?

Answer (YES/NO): NO